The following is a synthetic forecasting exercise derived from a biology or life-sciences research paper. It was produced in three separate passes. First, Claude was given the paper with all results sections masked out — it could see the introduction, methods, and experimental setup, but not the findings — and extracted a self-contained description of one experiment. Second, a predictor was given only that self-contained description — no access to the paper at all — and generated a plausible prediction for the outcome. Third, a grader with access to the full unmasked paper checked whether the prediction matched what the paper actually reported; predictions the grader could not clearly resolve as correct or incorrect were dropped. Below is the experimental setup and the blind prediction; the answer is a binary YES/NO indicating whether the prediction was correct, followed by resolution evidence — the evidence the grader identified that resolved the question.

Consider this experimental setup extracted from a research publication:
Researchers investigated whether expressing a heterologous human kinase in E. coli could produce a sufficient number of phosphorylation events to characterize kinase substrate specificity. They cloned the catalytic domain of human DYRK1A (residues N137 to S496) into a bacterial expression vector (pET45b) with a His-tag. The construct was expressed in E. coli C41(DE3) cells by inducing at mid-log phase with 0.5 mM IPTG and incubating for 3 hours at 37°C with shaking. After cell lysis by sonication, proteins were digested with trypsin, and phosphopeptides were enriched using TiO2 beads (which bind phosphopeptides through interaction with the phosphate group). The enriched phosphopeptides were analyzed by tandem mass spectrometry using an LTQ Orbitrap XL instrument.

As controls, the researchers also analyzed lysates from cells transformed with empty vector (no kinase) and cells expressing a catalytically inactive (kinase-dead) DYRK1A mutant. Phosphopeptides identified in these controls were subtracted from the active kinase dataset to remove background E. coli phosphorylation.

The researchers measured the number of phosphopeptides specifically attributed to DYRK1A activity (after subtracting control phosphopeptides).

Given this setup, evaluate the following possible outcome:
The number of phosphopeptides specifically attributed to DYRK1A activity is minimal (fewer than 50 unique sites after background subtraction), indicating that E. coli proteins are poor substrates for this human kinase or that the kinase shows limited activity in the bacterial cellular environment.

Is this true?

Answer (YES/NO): NO